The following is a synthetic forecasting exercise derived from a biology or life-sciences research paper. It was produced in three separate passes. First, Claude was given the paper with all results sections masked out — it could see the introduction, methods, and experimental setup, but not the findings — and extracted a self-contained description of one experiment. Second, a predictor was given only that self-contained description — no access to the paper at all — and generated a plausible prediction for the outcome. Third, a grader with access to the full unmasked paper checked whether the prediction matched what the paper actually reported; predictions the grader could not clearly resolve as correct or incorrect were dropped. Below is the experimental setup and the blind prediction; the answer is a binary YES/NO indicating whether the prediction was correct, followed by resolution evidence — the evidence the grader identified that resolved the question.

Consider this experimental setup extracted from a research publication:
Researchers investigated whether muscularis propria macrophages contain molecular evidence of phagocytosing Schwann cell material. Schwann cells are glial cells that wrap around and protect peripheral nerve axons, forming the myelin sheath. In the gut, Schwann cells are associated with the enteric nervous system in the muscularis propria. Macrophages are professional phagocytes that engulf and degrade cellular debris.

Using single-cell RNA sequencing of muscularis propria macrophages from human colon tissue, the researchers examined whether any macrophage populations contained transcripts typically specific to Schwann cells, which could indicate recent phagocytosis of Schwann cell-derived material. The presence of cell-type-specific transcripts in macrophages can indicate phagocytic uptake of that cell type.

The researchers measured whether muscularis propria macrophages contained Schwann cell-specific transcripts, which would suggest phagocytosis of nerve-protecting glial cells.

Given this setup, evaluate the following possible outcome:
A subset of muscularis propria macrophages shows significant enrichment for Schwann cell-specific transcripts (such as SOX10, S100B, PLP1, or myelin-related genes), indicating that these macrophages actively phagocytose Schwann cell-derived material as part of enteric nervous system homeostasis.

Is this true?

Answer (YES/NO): YES